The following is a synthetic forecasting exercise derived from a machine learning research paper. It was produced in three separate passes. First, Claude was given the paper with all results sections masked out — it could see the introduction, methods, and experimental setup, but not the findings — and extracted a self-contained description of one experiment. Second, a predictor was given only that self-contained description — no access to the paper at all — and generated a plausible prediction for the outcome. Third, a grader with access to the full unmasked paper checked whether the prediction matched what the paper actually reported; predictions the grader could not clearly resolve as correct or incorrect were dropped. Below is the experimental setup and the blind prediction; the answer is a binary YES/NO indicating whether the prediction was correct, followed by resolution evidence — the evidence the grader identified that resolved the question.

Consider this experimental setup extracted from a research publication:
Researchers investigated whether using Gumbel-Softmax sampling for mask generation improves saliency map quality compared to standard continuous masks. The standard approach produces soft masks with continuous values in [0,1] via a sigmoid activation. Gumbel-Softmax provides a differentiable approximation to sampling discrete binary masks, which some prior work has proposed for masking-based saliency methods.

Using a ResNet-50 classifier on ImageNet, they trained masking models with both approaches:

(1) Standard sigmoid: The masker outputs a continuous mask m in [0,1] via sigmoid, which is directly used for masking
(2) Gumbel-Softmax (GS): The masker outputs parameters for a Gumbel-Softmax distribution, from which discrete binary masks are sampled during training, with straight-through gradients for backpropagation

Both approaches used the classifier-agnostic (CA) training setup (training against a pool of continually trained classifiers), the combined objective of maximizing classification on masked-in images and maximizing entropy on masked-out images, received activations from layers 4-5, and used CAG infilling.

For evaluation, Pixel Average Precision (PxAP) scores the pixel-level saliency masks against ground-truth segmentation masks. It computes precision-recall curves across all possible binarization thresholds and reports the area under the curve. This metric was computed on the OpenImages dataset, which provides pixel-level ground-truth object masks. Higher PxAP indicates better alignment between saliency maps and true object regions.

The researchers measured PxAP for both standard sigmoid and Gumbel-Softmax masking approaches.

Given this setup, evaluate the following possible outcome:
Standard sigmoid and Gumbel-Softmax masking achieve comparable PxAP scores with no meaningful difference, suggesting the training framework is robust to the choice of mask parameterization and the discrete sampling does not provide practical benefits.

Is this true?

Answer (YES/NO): NO